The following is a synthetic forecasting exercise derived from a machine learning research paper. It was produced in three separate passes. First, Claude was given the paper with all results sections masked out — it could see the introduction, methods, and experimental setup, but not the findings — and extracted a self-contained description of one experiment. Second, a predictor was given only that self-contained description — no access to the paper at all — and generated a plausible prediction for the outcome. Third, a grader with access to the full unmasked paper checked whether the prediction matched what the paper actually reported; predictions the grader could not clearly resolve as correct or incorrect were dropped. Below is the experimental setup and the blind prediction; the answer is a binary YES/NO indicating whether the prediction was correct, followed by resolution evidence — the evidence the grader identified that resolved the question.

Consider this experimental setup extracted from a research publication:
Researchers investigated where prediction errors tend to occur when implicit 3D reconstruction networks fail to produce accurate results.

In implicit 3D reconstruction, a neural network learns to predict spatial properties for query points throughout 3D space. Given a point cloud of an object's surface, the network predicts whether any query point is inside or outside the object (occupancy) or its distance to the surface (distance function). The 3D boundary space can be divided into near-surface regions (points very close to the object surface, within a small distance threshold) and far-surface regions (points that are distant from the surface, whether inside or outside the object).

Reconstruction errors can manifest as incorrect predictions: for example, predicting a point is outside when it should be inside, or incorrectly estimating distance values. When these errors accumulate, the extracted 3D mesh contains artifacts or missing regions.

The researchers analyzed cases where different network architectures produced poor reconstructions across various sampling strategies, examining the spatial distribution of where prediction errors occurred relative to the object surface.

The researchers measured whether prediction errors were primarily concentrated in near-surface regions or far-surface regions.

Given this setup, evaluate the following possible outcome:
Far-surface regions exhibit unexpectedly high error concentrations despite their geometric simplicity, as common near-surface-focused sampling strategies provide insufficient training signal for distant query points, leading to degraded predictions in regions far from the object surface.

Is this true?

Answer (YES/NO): YES